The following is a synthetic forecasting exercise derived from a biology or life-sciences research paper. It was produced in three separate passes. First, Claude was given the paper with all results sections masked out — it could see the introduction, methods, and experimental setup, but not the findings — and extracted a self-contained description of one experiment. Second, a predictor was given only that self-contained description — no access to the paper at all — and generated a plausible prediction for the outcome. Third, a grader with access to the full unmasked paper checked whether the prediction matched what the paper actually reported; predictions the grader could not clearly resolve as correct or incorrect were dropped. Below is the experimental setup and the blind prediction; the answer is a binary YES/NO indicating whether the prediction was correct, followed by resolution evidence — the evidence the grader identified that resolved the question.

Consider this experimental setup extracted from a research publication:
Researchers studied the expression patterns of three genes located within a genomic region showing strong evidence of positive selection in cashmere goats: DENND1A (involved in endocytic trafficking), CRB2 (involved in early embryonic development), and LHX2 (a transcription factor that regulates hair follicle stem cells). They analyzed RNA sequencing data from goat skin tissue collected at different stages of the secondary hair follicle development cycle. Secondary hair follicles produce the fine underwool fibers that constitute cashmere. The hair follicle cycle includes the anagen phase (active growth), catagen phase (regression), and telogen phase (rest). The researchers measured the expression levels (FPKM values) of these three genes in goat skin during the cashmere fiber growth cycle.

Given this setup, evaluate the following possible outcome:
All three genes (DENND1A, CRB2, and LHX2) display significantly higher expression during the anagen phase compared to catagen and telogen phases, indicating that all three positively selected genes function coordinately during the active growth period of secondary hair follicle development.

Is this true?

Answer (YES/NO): NO